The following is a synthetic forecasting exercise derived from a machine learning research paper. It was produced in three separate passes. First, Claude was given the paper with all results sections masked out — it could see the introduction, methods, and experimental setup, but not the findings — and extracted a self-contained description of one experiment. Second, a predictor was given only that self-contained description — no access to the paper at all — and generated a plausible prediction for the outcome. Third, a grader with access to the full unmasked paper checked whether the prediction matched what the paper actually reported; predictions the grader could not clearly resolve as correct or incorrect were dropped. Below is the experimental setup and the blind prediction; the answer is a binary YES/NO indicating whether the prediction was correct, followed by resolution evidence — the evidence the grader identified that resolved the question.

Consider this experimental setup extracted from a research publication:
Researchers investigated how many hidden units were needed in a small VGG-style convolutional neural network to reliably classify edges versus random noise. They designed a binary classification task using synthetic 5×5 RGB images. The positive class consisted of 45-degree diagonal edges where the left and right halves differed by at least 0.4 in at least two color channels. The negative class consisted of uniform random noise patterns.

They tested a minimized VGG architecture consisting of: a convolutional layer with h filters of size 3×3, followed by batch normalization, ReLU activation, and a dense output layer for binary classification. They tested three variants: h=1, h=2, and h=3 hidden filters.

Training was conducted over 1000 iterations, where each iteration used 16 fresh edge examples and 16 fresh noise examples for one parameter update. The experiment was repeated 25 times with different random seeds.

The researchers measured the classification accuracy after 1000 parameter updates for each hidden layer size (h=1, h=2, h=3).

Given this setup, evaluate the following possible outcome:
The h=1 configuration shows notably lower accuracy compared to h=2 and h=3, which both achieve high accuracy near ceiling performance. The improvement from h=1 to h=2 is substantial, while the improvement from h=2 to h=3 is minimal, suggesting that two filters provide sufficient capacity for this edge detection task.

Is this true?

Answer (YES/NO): NO